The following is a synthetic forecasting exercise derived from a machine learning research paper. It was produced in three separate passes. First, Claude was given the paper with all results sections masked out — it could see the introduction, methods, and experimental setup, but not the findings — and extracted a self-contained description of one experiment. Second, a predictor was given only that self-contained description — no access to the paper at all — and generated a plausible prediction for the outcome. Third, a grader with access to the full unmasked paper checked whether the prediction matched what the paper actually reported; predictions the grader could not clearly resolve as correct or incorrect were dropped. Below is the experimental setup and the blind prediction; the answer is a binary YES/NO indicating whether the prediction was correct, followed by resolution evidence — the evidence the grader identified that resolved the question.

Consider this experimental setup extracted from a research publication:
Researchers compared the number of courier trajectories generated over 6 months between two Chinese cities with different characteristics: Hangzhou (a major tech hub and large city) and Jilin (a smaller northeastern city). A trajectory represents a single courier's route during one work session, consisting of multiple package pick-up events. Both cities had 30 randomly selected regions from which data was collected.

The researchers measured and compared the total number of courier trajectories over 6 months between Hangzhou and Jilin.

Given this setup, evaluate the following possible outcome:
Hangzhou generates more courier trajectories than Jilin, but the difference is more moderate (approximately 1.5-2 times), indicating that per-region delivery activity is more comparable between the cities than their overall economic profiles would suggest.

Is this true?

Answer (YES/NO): NO